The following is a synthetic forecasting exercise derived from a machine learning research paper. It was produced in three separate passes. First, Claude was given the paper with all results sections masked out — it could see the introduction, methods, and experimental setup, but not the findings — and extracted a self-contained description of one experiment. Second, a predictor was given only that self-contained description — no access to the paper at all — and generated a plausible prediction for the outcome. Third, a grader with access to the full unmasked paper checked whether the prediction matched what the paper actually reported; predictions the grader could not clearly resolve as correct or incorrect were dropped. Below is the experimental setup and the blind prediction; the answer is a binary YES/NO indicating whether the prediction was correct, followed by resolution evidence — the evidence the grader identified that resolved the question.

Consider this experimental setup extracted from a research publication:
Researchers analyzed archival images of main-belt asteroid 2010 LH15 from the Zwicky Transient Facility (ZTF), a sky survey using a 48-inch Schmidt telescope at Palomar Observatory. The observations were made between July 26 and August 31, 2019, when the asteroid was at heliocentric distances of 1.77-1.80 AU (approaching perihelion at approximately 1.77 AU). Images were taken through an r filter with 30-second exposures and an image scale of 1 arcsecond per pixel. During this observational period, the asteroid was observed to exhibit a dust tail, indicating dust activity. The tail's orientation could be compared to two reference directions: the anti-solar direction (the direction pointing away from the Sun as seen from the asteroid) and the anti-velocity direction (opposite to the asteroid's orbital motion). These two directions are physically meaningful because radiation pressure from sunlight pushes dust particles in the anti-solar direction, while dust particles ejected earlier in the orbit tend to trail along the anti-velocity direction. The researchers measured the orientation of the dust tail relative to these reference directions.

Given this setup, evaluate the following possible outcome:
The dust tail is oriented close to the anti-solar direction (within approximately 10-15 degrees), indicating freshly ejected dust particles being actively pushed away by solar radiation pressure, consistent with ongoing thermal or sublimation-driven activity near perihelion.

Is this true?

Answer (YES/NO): NO